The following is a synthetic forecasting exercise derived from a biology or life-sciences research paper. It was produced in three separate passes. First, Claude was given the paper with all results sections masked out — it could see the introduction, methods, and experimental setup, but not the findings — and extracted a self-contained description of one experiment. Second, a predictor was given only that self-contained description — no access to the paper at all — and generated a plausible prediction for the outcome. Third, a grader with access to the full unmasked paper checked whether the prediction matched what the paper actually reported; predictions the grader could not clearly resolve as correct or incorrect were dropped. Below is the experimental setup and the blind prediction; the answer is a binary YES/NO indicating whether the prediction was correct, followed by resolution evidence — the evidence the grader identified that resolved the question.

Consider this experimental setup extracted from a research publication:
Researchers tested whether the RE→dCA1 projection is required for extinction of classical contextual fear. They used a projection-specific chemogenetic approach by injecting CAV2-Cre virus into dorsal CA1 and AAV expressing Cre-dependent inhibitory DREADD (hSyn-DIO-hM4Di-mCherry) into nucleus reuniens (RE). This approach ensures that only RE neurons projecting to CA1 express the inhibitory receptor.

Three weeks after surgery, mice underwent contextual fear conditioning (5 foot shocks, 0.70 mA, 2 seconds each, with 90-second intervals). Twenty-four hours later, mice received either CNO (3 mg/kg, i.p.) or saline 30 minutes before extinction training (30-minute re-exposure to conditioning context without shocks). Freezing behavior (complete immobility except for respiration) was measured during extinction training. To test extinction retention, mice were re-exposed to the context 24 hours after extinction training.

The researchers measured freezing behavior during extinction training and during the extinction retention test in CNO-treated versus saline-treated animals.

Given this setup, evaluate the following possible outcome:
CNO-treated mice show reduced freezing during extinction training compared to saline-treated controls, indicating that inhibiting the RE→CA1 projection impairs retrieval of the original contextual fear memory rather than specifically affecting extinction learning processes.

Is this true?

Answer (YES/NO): NO